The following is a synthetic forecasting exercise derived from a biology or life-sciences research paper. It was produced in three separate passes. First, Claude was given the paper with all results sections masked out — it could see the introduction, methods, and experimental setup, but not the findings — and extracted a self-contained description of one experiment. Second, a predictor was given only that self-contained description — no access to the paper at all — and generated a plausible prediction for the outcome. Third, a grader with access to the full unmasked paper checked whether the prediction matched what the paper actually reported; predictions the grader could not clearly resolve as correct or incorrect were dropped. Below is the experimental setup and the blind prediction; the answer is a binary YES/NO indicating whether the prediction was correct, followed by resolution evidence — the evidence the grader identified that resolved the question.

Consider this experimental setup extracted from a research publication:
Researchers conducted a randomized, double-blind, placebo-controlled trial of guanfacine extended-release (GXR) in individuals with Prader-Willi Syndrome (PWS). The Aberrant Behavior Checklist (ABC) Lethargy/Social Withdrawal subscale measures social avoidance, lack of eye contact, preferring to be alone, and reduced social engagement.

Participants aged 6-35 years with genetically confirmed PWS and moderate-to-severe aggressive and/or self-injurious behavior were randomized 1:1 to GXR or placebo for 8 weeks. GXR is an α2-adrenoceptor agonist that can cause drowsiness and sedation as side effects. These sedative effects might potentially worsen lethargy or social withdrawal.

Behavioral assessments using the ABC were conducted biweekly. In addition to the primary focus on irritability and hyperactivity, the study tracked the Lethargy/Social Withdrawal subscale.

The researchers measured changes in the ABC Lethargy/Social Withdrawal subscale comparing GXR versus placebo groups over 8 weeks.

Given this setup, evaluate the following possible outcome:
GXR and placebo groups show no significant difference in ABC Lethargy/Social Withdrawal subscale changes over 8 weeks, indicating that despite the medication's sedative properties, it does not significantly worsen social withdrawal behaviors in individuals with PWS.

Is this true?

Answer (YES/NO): YES